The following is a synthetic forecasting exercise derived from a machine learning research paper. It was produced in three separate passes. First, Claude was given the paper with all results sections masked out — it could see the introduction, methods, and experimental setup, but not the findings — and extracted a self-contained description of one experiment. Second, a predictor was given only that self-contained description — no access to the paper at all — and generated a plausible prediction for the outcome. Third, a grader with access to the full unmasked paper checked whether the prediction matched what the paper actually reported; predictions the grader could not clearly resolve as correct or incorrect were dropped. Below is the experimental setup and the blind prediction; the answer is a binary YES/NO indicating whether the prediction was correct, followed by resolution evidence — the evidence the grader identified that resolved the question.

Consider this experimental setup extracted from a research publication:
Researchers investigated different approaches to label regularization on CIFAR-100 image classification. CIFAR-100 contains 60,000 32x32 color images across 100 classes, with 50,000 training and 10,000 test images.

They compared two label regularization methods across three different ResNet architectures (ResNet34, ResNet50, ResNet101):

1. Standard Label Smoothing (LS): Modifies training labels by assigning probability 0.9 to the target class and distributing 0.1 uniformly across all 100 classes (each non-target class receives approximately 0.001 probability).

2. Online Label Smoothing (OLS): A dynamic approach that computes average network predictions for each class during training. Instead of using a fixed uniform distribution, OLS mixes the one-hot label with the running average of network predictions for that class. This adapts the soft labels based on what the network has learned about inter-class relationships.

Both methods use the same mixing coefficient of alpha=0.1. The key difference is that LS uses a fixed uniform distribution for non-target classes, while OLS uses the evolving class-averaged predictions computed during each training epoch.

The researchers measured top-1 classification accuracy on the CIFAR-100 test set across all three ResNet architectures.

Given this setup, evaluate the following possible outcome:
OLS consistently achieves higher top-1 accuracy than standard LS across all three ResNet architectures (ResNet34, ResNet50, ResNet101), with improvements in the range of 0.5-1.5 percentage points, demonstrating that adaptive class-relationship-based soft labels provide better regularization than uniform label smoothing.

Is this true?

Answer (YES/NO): NO